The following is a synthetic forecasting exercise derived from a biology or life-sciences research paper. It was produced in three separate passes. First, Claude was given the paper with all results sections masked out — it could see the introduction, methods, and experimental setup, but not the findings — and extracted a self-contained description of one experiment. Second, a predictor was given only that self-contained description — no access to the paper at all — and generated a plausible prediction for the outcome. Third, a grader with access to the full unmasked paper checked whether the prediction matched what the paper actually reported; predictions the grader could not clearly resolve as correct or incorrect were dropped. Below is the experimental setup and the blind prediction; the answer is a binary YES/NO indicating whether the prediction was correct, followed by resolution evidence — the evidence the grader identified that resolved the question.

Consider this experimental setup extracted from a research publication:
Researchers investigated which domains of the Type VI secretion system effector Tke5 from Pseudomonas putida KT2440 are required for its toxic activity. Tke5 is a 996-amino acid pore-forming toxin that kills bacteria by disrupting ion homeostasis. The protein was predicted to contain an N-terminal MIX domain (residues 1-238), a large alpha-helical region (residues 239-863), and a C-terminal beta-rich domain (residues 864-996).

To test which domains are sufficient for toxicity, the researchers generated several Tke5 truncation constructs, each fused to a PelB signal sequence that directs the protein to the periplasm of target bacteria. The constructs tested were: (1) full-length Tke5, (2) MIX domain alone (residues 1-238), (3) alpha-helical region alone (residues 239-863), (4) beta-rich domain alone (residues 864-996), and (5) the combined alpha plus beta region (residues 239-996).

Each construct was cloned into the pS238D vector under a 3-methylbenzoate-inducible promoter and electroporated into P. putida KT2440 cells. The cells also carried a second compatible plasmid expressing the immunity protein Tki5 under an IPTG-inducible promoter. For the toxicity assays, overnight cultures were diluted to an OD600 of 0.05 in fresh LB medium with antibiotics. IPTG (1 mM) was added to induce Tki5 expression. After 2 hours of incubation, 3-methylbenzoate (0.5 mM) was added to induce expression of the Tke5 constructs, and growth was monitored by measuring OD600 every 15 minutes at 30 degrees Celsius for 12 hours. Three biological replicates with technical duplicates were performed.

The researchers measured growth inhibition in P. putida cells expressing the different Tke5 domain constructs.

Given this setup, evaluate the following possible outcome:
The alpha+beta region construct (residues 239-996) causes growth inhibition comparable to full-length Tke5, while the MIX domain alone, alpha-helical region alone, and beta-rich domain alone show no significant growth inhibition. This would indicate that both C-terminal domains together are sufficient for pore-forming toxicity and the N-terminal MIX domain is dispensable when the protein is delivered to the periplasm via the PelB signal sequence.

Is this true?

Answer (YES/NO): NO